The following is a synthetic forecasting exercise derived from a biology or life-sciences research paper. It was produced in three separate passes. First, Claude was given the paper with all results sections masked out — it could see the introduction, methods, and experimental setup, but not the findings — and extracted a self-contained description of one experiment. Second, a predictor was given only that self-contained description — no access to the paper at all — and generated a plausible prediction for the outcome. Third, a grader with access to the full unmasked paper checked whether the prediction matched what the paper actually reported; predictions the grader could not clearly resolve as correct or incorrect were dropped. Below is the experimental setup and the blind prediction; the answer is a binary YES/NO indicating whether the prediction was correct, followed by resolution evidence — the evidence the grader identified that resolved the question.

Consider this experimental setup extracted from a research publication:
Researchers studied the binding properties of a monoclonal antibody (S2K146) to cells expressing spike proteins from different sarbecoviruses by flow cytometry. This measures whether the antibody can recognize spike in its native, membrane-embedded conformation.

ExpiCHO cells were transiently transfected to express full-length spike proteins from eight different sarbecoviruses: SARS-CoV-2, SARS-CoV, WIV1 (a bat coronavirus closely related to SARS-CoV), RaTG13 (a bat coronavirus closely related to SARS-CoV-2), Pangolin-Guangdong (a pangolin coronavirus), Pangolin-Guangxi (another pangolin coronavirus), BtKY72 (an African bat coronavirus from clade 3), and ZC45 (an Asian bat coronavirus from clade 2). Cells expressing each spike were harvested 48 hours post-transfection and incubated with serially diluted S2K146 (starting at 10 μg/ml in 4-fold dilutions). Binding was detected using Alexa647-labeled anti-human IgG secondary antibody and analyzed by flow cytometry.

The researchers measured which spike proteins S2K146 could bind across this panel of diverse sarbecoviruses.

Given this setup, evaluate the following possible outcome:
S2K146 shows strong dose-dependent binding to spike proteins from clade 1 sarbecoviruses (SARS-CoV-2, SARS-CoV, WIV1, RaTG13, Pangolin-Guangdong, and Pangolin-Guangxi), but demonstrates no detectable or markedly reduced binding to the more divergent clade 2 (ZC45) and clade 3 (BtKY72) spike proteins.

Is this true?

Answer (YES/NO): YES